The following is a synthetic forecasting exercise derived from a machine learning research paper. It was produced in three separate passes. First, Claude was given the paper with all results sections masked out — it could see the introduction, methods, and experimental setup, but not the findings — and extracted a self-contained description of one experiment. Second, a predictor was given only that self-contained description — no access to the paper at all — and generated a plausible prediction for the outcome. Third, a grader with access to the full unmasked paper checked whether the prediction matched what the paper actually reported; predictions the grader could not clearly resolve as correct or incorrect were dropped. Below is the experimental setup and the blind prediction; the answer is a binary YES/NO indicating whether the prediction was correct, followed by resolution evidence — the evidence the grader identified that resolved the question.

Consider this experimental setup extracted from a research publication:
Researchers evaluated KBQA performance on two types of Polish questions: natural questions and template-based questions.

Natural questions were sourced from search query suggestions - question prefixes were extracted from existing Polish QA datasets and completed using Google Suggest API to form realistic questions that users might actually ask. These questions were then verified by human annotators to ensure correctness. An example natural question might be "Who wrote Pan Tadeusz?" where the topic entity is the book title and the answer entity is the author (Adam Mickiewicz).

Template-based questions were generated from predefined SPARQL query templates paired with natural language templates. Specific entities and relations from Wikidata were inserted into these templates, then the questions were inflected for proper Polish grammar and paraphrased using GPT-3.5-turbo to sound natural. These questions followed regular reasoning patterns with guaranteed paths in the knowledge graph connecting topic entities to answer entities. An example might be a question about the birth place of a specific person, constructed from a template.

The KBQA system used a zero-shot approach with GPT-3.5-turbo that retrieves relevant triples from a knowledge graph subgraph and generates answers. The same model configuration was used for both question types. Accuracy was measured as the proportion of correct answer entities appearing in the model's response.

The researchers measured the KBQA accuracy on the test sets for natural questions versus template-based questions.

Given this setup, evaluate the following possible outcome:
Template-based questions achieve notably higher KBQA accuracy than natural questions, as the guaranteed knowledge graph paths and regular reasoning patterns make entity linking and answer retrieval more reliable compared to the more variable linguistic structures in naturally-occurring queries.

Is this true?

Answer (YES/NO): YES